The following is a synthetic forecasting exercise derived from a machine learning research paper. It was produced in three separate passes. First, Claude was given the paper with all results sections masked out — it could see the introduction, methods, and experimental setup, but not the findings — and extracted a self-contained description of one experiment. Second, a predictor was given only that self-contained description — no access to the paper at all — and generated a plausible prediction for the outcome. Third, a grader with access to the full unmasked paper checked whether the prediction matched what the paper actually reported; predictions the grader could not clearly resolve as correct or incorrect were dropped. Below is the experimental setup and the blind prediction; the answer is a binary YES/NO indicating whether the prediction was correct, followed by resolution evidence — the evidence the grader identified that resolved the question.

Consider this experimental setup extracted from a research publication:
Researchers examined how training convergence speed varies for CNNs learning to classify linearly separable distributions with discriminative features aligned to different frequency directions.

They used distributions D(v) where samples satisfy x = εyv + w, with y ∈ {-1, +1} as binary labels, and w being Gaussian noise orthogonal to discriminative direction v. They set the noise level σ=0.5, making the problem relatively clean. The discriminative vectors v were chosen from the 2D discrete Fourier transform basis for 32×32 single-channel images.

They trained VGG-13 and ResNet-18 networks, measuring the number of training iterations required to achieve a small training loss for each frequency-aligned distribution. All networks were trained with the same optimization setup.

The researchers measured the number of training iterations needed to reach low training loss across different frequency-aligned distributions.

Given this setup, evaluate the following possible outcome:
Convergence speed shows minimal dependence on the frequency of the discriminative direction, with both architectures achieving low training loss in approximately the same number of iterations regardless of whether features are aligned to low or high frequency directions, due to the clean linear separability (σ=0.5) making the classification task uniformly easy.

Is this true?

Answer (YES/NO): NO